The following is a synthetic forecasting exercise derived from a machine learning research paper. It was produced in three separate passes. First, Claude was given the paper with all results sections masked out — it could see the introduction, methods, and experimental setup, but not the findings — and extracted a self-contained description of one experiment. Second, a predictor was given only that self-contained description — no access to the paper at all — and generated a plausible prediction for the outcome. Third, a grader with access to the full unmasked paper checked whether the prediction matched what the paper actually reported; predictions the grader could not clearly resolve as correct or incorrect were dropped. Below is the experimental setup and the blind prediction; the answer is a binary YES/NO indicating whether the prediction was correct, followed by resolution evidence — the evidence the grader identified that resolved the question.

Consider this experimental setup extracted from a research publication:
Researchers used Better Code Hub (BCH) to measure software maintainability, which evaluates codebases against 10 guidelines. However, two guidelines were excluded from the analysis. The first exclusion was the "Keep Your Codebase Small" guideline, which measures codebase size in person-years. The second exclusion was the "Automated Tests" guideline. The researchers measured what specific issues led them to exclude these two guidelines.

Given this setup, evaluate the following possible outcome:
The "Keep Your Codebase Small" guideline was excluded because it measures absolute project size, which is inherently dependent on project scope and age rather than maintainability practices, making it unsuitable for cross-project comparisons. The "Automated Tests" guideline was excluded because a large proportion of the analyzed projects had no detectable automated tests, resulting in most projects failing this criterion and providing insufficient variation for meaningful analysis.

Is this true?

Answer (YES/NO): NO